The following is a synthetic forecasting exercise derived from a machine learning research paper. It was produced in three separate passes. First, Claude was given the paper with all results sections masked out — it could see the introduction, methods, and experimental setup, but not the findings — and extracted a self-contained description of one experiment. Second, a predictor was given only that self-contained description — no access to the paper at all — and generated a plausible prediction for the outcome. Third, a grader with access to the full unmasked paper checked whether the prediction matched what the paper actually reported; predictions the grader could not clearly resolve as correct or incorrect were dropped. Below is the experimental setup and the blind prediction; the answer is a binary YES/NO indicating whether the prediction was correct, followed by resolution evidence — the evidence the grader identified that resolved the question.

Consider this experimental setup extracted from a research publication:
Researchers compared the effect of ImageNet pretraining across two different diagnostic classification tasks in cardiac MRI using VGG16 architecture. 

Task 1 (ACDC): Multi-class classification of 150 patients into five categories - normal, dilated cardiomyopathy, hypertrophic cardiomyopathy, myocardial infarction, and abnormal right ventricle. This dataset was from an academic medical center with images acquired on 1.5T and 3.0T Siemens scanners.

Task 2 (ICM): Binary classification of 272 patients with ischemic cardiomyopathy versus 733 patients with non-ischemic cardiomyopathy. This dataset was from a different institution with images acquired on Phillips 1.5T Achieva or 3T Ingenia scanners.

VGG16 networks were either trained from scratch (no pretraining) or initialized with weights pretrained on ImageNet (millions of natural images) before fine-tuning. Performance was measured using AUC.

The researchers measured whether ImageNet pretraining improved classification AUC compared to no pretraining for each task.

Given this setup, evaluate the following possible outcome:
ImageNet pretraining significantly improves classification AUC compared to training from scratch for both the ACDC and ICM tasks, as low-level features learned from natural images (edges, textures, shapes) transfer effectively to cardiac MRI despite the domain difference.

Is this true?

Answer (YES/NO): NO